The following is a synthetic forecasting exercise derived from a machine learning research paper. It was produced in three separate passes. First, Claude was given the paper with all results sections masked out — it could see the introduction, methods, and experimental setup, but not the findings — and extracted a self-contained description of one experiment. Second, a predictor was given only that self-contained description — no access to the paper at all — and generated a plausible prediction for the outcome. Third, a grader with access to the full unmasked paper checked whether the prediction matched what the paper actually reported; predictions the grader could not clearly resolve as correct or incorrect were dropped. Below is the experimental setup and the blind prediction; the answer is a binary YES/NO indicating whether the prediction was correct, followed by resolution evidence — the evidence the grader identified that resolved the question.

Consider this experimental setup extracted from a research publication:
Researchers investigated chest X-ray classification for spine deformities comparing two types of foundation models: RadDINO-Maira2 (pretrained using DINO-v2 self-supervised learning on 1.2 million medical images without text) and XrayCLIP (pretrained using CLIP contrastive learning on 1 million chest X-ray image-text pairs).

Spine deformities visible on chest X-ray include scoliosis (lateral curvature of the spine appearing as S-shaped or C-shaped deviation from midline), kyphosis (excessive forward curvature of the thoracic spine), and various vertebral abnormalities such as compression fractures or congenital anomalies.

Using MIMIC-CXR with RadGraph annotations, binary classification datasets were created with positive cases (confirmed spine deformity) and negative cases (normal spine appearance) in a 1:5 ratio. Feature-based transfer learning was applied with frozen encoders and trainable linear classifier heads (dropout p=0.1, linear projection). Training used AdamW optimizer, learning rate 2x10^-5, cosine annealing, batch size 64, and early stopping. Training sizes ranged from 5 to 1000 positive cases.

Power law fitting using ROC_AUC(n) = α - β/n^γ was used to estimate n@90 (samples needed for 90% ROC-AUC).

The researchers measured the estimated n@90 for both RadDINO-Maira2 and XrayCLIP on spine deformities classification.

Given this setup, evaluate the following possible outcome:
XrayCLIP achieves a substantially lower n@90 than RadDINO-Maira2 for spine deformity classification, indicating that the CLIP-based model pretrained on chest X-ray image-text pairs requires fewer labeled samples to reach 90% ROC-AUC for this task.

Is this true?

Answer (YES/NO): NO